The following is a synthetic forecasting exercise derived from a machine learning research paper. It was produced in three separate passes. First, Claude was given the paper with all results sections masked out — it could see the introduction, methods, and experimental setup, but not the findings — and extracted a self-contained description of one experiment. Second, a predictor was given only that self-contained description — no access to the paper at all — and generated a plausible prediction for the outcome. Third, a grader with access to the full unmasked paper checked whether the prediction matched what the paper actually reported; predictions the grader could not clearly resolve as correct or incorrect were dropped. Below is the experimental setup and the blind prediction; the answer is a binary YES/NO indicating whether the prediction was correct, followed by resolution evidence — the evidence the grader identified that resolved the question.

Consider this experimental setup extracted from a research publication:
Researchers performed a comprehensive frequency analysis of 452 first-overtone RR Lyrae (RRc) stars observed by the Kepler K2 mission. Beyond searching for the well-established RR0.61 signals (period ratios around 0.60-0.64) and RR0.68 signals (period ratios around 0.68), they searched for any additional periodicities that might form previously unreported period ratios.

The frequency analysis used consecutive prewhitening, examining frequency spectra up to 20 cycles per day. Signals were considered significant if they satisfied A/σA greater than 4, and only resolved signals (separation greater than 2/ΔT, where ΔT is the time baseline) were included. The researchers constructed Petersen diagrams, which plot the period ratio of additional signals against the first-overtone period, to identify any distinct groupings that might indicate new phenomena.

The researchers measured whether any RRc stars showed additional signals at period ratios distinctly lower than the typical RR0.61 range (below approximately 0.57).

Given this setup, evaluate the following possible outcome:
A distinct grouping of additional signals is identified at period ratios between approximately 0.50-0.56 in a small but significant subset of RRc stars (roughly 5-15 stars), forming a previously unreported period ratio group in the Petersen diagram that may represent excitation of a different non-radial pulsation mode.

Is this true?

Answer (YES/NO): NO